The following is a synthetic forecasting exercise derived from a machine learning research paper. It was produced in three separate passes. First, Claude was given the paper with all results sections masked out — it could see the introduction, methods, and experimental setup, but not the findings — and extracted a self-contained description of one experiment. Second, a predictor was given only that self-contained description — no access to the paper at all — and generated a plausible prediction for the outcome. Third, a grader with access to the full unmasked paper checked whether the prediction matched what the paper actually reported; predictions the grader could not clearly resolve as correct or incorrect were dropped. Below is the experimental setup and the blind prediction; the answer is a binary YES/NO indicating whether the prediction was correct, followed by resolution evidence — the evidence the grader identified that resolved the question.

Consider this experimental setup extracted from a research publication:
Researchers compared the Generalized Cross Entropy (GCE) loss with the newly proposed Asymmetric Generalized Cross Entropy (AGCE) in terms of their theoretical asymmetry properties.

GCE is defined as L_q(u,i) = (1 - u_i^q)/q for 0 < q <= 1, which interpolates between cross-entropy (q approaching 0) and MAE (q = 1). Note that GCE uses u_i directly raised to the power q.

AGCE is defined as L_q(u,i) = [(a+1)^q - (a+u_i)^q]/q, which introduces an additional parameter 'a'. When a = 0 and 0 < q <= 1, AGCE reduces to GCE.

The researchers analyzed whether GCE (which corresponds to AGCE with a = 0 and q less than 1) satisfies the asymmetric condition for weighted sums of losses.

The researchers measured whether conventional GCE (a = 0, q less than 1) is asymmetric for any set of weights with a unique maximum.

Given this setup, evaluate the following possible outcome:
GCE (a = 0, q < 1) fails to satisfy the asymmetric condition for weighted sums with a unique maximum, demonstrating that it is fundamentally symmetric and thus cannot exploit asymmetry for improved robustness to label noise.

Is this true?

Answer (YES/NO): NO